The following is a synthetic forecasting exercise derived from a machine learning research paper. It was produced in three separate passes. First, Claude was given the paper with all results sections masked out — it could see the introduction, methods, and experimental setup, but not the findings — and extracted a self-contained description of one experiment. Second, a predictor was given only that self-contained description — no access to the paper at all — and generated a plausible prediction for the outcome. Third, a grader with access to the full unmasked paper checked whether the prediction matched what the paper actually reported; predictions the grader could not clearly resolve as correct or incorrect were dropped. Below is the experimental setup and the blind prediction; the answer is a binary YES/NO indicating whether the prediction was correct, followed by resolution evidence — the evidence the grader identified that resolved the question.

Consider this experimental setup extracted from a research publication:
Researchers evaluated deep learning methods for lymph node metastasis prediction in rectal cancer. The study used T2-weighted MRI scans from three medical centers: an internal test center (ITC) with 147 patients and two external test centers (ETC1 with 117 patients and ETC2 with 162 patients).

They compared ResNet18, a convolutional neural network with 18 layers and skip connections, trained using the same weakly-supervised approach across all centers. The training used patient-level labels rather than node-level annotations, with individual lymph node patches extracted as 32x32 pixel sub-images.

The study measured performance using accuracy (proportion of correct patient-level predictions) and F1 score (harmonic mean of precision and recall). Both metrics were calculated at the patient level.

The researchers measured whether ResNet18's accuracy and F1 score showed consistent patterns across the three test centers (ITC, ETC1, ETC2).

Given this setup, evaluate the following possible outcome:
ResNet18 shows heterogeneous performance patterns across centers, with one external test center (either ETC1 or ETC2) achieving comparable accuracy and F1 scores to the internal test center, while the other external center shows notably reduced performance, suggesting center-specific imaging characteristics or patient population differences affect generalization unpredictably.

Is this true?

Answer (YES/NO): NO